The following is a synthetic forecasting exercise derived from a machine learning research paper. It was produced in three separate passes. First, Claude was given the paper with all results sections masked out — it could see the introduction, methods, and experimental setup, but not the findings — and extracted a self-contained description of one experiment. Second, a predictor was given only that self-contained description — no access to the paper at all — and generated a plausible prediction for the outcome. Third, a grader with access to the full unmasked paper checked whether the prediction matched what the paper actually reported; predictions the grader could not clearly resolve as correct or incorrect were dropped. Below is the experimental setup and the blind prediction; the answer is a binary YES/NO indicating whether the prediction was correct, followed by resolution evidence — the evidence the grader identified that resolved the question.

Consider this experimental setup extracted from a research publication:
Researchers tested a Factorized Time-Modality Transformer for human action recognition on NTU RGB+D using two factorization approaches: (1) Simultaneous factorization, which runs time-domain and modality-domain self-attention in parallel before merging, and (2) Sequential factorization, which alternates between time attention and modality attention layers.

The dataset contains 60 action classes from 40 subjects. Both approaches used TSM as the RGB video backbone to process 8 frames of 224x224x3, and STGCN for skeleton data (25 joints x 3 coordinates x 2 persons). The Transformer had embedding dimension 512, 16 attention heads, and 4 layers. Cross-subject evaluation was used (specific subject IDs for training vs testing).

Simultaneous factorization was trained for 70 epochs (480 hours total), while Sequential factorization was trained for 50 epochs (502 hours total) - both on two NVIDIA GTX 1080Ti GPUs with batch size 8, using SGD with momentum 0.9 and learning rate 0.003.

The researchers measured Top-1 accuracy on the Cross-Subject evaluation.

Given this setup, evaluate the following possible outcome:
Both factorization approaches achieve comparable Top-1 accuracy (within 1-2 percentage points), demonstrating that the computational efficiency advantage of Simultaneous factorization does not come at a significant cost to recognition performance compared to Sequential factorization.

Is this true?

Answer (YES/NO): NO